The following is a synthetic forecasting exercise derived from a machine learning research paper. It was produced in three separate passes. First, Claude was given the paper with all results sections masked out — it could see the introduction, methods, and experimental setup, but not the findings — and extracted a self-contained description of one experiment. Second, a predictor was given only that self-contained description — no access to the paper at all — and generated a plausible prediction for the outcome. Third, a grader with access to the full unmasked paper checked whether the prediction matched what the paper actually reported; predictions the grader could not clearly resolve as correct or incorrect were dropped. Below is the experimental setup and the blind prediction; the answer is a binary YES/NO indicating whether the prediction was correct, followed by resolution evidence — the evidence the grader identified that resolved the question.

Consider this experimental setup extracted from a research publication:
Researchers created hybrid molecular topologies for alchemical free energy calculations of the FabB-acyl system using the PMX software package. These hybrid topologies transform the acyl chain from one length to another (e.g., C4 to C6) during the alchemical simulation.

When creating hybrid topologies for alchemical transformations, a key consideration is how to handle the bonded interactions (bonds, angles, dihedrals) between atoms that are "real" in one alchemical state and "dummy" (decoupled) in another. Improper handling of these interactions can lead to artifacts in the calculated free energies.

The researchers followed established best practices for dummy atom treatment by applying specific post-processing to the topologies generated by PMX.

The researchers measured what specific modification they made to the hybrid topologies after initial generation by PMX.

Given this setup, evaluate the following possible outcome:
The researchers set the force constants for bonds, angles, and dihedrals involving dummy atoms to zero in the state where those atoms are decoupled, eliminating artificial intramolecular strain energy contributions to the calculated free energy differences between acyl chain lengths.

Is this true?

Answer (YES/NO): NO